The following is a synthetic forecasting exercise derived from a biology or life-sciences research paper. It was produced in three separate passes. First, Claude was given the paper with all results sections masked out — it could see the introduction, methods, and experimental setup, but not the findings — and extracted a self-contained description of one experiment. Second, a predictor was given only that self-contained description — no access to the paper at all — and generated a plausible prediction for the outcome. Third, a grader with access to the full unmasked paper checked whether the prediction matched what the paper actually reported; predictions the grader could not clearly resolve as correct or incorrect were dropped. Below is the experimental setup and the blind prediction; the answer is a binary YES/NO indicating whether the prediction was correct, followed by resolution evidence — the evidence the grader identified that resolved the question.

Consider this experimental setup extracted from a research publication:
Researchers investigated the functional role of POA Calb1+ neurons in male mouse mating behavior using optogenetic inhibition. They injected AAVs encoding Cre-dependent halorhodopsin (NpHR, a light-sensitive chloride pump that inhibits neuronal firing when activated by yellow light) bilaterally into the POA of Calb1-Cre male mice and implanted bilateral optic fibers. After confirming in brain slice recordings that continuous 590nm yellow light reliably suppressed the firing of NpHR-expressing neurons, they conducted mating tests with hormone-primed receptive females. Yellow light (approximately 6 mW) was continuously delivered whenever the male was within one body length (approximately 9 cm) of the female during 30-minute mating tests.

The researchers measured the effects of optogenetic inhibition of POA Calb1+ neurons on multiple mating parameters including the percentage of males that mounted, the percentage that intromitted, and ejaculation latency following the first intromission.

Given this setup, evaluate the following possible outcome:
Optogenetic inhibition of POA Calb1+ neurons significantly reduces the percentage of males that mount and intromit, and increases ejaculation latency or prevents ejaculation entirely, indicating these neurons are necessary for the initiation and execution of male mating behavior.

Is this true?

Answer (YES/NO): NO